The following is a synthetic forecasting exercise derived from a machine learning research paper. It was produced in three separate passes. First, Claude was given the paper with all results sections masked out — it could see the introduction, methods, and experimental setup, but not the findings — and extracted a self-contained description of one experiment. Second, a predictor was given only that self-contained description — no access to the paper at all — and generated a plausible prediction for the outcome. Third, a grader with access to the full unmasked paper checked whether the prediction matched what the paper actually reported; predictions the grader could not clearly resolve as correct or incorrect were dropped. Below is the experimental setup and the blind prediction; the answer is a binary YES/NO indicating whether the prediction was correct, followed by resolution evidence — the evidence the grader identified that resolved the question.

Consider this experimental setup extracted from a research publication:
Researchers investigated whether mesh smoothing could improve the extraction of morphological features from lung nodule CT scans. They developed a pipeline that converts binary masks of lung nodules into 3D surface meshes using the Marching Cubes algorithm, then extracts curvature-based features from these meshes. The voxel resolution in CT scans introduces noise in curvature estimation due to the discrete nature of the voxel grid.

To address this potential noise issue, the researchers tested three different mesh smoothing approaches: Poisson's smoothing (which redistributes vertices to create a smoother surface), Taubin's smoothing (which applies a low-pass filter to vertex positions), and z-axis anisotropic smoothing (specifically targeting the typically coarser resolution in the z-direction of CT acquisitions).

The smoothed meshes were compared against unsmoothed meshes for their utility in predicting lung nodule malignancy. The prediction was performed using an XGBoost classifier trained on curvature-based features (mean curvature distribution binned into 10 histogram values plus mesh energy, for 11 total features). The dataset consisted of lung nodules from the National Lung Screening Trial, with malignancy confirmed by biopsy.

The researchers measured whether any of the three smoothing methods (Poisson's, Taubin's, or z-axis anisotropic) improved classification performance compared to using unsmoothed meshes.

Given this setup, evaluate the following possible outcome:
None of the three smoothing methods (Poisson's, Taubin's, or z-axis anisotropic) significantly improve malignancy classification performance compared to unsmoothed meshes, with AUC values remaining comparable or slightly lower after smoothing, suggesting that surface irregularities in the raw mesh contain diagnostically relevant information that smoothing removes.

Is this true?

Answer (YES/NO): YES